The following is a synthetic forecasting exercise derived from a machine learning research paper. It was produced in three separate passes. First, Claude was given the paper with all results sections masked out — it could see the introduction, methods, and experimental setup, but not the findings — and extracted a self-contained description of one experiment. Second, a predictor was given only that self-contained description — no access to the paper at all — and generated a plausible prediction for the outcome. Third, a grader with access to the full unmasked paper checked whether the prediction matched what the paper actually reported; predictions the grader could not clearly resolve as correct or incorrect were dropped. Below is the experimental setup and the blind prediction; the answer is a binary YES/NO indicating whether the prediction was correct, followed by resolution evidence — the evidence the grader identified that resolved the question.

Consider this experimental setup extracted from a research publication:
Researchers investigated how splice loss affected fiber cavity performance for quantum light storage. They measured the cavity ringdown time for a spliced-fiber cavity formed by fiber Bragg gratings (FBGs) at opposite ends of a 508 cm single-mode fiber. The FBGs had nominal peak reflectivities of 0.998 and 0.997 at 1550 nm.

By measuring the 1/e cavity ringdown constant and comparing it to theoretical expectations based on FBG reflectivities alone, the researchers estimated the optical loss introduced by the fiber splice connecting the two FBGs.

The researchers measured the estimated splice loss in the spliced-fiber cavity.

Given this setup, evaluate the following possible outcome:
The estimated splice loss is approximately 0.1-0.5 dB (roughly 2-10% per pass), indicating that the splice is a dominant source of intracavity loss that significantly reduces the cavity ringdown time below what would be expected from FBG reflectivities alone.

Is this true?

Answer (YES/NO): YES